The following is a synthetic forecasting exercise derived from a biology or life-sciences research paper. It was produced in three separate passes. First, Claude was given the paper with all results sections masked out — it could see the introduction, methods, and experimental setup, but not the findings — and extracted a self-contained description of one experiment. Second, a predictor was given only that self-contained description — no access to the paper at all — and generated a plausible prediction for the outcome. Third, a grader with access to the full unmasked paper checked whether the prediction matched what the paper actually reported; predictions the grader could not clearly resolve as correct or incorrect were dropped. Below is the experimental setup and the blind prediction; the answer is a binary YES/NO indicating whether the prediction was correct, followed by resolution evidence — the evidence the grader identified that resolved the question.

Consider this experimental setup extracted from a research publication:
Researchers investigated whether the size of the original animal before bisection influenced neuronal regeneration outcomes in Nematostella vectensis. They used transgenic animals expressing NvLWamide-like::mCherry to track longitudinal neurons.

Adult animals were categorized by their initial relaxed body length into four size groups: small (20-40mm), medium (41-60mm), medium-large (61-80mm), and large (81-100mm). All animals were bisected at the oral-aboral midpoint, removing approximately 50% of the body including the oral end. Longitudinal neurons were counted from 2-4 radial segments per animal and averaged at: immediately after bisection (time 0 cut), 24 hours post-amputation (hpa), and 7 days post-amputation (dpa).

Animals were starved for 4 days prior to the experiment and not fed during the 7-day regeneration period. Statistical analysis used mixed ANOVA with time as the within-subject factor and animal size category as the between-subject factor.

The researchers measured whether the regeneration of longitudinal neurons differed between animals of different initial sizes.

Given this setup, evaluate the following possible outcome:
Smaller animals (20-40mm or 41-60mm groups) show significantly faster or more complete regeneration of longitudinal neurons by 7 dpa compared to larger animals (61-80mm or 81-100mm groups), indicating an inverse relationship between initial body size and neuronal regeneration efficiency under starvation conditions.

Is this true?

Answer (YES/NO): YES